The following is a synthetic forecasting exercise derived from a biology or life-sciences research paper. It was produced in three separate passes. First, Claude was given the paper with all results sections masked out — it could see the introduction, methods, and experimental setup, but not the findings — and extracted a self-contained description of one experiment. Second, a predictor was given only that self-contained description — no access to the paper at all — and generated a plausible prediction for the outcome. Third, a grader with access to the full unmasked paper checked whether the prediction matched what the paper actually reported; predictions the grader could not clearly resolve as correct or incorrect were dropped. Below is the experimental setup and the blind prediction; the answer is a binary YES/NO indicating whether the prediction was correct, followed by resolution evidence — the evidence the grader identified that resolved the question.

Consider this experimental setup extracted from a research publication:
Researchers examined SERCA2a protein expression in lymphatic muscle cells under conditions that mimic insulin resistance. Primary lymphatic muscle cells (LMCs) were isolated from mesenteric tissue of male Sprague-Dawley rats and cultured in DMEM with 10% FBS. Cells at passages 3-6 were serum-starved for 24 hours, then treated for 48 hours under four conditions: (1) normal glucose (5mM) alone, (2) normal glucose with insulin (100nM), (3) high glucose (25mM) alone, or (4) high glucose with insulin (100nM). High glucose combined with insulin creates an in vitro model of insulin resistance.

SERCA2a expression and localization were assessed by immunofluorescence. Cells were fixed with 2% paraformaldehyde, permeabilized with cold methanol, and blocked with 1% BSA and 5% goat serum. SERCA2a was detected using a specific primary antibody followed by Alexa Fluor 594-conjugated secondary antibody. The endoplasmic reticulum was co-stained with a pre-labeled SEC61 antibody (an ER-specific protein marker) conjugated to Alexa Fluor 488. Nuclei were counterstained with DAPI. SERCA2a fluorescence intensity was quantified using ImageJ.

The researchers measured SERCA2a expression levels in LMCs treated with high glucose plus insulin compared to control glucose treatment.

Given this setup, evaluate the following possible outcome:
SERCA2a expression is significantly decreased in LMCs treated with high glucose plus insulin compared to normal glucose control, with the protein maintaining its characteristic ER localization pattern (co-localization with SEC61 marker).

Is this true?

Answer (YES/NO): YES